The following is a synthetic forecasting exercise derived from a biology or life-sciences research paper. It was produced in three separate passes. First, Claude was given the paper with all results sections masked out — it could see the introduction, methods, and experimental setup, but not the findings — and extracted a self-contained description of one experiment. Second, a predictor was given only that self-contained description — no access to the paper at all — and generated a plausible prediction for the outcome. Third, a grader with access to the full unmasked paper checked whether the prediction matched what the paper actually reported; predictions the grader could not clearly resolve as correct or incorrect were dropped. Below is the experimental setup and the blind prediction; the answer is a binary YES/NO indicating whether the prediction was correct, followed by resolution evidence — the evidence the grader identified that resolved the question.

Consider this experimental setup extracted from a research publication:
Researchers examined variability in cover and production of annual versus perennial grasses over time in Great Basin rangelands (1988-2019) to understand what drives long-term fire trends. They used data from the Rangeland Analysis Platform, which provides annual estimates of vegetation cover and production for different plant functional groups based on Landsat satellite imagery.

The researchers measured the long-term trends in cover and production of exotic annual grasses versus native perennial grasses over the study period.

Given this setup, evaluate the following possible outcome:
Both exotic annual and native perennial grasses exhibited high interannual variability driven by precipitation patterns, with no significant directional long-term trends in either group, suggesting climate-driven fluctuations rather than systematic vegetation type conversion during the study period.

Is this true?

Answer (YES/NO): NO